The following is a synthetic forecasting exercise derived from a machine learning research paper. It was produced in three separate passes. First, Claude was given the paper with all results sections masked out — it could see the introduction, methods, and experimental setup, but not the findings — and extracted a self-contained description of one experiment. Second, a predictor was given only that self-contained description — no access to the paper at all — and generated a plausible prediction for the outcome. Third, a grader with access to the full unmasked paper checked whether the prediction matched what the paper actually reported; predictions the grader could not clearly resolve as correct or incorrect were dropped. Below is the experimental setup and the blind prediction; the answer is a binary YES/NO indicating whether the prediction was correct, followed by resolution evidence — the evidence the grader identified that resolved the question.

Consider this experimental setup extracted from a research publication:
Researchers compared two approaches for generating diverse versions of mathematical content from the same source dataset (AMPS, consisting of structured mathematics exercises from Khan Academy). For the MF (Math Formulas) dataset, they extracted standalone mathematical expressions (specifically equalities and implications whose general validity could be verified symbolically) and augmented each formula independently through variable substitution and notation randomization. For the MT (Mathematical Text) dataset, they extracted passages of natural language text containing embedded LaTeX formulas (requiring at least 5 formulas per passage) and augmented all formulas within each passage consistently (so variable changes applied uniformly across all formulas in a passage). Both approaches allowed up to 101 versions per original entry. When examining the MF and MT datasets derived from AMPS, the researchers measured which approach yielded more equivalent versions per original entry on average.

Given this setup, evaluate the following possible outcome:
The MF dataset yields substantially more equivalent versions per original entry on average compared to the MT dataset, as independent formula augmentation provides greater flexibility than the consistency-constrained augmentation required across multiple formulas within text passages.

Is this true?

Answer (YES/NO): NO